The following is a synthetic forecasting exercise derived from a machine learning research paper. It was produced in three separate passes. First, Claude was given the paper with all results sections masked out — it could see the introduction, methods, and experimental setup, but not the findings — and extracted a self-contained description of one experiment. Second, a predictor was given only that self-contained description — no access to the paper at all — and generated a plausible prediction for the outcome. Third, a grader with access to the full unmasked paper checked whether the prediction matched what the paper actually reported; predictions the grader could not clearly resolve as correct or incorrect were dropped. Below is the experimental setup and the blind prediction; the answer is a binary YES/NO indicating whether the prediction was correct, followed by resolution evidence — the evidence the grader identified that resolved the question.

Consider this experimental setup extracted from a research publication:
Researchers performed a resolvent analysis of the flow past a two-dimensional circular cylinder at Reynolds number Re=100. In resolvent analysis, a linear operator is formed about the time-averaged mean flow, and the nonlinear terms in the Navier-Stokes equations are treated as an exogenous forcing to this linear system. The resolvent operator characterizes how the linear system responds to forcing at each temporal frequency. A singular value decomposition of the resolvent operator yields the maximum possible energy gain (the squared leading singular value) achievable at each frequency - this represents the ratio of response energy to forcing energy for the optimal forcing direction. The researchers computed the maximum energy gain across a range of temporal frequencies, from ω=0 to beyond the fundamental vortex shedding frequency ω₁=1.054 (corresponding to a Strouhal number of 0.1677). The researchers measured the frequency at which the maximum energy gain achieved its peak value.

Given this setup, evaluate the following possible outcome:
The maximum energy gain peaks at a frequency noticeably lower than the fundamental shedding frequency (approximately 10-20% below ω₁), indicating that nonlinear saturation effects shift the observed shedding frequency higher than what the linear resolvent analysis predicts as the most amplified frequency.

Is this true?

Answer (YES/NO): NO